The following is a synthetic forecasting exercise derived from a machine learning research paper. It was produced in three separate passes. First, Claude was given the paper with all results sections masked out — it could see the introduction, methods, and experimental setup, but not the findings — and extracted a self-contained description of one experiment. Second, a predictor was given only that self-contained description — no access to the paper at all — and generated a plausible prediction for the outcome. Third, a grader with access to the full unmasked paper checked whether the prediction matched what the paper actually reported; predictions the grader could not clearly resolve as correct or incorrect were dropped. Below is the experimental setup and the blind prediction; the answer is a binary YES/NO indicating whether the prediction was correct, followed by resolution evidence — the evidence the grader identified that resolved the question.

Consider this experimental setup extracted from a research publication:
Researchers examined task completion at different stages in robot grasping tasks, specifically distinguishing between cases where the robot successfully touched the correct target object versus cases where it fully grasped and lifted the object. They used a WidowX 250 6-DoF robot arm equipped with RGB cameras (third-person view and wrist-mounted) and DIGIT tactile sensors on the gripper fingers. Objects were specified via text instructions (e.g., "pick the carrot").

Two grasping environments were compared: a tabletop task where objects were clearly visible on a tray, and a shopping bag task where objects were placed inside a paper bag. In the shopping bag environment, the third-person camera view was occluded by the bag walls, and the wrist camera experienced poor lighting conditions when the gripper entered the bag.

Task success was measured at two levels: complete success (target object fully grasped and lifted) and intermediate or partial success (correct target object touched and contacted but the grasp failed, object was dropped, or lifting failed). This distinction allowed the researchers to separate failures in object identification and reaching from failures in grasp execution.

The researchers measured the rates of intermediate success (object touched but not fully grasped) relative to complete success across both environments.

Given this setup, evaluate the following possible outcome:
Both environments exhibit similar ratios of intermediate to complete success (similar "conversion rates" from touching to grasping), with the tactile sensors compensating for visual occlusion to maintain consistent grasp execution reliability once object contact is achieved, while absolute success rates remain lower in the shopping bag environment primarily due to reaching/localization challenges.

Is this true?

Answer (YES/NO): NO